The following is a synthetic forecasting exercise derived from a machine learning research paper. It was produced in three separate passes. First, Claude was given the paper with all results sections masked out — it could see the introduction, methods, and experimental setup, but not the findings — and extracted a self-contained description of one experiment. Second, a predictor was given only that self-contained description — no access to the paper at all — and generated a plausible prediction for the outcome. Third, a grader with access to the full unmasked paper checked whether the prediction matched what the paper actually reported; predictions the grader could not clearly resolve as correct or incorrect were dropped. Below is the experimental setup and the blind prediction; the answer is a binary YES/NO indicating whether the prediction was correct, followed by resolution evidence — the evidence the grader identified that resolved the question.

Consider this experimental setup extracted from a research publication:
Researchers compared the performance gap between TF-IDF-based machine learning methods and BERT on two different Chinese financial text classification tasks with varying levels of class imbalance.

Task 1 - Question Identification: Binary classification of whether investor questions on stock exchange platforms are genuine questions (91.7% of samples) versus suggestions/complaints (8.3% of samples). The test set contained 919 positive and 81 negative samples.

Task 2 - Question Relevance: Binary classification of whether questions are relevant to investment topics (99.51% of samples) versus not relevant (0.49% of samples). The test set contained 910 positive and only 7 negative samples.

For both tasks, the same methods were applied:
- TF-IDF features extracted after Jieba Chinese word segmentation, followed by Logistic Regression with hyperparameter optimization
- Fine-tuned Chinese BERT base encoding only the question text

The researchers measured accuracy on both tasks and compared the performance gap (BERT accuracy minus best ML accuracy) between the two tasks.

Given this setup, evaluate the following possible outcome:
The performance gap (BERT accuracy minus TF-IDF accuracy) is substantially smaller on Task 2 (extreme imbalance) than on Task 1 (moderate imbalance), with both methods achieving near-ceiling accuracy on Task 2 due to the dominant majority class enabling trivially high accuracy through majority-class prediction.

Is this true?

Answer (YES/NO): YES